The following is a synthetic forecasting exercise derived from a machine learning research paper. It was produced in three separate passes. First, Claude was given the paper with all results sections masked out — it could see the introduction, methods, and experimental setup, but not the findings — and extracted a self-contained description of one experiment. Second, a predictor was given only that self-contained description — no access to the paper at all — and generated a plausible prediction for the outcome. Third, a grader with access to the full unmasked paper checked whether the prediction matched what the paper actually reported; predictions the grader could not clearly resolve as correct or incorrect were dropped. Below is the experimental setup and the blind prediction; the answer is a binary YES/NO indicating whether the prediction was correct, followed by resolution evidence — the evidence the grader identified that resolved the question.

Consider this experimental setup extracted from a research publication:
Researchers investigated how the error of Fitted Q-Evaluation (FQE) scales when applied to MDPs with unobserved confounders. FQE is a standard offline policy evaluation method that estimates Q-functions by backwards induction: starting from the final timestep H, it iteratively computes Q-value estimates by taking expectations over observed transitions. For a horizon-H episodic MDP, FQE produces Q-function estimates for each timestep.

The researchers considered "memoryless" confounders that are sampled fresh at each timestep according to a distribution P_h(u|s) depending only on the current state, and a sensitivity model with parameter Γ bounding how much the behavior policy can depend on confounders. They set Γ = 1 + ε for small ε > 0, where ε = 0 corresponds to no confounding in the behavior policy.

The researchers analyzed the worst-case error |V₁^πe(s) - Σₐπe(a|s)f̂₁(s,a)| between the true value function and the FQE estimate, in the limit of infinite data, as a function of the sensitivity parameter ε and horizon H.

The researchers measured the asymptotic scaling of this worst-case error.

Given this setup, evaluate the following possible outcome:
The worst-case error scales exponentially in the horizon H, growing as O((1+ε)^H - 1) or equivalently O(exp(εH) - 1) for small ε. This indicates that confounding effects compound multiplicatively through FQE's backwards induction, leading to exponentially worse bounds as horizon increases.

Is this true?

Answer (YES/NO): NO